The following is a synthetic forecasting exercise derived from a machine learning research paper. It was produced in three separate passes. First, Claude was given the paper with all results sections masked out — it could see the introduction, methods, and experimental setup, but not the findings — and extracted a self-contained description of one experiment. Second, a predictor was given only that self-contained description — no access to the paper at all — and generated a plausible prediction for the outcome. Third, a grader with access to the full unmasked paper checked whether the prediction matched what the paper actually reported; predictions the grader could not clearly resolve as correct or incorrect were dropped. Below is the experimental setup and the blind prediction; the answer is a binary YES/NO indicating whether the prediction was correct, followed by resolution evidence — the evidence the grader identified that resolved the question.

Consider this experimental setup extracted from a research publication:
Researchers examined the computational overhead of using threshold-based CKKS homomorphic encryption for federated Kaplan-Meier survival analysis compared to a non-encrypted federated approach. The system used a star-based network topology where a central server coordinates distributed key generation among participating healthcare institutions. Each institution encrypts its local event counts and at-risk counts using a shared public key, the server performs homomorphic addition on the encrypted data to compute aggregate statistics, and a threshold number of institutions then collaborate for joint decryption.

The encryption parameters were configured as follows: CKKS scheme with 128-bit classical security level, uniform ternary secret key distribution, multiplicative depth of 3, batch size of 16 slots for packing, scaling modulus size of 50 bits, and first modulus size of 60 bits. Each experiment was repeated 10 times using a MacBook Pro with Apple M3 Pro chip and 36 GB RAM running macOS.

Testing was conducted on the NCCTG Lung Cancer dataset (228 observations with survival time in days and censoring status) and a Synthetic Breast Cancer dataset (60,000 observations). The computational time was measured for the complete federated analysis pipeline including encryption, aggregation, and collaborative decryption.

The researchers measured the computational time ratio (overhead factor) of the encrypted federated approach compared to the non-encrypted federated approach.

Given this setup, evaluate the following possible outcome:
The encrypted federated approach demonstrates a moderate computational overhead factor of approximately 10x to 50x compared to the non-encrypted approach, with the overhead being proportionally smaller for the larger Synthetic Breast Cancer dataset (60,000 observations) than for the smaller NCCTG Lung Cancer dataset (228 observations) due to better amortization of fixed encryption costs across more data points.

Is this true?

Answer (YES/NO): NO